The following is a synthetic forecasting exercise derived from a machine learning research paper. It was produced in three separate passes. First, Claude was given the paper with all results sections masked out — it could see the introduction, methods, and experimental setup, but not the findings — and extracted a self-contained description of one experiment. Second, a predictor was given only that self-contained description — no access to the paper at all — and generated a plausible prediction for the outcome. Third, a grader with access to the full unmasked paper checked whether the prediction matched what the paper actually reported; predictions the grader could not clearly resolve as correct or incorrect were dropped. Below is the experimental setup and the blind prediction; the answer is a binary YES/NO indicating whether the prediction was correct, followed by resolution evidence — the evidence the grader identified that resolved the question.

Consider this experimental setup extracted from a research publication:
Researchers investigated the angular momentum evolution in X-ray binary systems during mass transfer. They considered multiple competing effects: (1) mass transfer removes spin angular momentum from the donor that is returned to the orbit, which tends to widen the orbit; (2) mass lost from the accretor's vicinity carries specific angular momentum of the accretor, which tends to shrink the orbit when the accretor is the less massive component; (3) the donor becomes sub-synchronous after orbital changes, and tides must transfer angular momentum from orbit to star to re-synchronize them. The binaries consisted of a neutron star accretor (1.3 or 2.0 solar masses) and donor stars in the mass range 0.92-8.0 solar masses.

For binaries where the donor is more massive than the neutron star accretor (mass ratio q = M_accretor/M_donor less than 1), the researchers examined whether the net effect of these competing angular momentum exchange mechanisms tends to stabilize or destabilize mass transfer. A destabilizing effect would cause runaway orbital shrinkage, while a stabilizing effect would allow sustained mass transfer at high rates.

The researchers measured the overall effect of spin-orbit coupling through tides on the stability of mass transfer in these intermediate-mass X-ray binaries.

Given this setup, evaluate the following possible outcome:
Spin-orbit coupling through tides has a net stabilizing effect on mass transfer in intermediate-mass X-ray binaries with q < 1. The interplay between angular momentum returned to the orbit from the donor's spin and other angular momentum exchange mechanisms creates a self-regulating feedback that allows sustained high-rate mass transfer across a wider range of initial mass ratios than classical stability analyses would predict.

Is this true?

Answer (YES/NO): NO